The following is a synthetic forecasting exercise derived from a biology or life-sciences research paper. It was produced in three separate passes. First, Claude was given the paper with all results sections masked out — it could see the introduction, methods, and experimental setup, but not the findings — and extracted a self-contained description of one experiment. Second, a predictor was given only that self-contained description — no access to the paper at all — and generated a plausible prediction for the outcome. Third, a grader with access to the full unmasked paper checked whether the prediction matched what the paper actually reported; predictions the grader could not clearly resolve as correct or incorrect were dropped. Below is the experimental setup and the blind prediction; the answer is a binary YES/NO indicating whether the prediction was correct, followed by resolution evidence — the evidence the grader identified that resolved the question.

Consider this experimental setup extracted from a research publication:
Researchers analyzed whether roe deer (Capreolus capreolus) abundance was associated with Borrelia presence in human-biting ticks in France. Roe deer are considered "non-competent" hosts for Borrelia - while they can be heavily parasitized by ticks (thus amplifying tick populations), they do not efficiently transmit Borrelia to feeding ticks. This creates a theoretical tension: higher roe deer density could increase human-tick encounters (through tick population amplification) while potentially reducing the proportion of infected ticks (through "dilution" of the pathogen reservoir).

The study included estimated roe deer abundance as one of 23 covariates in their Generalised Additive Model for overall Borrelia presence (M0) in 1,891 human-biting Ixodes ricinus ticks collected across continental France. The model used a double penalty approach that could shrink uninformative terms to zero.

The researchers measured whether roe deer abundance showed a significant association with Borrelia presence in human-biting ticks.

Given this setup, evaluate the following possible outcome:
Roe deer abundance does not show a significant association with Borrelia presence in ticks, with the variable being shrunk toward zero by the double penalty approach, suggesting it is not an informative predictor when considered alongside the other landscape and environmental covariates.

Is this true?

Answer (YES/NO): YES